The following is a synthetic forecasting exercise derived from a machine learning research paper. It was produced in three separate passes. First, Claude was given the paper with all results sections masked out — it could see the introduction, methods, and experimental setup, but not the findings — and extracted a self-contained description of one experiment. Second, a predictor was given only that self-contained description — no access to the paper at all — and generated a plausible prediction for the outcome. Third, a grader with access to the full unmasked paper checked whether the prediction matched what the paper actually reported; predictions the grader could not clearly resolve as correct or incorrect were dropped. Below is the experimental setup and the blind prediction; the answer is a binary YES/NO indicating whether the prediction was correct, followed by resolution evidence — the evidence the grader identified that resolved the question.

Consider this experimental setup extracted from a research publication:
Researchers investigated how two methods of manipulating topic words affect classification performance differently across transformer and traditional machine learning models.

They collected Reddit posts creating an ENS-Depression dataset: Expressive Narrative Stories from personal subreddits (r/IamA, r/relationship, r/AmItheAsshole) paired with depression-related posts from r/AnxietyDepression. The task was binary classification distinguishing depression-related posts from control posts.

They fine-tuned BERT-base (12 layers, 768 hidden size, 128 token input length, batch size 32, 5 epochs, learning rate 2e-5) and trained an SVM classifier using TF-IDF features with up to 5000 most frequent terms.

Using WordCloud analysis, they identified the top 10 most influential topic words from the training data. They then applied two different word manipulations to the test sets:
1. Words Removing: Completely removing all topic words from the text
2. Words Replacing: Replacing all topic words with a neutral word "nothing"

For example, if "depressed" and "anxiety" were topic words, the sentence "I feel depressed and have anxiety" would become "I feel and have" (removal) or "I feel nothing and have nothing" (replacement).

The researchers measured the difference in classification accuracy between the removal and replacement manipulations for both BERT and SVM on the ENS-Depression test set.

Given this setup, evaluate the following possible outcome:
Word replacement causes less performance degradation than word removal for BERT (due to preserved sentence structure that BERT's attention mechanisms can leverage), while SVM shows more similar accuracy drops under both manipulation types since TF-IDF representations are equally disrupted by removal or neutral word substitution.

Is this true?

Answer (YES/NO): NO